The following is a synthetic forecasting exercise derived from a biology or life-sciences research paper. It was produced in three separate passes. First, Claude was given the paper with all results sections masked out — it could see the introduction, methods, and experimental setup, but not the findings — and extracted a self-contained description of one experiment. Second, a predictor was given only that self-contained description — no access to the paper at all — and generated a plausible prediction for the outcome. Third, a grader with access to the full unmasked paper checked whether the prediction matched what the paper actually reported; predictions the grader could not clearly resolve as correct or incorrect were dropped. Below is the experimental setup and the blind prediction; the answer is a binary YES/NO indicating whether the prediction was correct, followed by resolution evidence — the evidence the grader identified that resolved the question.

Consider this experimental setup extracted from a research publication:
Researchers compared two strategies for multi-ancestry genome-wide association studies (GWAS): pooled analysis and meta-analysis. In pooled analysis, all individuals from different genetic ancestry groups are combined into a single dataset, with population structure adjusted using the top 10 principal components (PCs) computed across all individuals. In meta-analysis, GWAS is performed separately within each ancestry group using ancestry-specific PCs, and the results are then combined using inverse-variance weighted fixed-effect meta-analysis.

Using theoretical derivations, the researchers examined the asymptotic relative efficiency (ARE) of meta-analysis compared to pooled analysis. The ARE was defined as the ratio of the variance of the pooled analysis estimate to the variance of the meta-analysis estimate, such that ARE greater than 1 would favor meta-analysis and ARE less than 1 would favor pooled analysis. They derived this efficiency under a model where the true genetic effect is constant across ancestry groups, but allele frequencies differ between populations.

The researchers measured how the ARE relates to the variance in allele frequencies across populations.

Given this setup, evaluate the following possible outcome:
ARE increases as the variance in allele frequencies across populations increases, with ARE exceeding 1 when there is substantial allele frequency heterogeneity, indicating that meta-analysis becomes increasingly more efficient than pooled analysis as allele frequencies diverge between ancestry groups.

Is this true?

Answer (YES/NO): NO